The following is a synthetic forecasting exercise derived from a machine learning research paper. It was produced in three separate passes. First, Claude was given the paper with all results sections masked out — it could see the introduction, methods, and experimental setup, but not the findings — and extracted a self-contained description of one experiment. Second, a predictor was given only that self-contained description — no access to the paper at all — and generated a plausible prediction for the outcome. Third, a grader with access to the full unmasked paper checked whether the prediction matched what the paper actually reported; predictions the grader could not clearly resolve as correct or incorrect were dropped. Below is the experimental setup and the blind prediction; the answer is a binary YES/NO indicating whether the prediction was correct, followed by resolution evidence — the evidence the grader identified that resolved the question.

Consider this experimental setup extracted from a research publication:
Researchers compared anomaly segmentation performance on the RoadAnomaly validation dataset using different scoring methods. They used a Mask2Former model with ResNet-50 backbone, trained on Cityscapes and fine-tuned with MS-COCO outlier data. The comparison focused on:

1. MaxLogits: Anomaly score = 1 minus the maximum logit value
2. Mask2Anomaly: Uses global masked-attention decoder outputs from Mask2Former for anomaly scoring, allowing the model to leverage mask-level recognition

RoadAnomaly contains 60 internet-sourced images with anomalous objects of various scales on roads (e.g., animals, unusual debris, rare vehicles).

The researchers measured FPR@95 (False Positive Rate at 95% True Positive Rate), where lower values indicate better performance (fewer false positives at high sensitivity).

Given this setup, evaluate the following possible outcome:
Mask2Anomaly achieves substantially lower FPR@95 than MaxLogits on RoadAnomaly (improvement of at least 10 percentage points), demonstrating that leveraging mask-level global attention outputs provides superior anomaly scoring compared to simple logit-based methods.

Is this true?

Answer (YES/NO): NO